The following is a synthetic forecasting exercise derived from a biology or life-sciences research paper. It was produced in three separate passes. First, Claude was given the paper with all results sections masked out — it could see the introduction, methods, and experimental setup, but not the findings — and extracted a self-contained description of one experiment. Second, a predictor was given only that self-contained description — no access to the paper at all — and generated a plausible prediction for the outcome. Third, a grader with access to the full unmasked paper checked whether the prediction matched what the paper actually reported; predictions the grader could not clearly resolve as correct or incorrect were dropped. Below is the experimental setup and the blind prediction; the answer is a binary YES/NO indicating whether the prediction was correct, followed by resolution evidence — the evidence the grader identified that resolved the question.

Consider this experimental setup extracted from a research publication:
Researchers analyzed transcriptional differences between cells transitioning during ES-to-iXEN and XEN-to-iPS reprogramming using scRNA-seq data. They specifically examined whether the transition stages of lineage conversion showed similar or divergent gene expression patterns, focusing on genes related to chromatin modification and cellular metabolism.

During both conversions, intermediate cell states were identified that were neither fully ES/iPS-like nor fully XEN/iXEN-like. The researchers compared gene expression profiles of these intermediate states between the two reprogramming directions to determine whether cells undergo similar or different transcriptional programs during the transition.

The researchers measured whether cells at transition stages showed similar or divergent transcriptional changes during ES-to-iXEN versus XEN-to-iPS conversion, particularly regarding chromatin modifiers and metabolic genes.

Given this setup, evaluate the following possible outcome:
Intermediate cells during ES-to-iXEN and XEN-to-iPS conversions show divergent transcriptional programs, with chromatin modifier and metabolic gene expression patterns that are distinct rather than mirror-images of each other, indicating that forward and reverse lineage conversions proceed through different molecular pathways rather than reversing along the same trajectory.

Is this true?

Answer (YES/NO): YES